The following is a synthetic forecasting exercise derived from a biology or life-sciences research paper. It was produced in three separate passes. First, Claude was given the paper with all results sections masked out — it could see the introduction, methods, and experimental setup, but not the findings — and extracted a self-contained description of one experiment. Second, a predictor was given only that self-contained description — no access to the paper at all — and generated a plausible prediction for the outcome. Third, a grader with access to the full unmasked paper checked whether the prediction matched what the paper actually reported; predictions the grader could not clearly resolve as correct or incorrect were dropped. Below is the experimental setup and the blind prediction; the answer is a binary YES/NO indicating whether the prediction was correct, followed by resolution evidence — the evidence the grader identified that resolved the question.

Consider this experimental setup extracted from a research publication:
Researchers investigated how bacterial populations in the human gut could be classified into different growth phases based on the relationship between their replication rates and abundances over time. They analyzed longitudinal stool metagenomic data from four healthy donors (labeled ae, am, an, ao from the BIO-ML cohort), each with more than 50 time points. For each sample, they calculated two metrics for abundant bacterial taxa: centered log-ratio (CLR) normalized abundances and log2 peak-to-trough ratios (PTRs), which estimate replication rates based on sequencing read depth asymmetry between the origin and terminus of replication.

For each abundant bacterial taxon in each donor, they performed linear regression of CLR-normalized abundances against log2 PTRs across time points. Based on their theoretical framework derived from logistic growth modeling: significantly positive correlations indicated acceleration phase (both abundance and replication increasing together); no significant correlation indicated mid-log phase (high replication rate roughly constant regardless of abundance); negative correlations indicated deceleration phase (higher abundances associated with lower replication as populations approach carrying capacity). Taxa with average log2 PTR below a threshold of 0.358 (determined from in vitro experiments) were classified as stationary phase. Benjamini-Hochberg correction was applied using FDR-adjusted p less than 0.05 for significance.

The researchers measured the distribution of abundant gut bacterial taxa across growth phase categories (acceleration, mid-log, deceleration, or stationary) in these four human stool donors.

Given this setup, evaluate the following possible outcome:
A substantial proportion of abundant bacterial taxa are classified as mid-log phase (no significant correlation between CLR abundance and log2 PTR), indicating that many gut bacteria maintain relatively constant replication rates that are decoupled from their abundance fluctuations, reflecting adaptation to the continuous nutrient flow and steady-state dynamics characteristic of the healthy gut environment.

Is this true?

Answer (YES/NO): YES